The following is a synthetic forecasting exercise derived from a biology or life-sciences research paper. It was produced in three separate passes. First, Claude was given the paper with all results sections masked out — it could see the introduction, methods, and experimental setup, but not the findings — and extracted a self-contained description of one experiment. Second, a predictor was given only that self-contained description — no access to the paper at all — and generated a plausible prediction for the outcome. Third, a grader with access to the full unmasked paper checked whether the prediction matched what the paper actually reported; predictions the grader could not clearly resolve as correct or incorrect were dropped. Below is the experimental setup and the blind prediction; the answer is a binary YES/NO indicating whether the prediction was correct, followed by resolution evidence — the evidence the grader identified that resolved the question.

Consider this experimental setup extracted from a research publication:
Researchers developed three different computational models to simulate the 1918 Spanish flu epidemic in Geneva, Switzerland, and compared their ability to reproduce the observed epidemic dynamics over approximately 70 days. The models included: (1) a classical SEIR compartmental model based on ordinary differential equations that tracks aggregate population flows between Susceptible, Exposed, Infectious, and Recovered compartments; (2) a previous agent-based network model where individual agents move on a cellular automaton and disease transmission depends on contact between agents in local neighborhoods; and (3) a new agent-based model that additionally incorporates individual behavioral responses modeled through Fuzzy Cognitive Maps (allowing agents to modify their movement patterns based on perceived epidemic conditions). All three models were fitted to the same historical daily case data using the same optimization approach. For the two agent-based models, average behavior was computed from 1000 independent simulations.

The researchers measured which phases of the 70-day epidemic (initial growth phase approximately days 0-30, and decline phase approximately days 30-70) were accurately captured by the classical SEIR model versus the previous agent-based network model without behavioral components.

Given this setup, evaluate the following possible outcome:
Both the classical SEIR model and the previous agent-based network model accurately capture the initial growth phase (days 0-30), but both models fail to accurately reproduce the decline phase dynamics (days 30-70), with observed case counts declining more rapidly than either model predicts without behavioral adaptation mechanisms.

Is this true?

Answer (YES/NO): NO